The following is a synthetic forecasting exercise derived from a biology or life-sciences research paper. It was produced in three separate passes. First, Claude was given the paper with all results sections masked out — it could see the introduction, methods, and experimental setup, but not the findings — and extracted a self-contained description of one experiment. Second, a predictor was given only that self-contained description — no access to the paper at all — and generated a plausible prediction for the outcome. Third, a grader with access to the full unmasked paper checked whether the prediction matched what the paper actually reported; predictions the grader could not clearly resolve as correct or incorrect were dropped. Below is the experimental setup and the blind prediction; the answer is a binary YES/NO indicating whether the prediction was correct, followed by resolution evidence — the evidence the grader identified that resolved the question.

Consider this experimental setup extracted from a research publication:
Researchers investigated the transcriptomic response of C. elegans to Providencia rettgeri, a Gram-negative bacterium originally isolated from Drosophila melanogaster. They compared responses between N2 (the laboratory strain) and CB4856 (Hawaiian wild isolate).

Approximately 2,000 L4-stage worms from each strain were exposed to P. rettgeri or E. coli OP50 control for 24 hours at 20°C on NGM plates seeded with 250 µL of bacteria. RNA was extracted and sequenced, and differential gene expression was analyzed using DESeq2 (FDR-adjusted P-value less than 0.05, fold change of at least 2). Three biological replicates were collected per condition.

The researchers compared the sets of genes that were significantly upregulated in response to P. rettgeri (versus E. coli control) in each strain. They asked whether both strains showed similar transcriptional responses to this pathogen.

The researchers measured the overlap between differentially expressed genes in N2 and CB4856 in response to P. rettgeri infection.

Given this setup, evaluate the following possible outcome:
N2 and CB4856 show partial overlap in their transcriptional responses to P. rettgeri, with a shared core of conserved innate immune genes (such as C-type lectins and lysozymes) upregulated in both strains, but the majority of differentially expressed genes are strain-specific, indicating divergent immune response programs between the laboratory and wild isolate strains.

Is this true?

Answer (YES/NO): NO